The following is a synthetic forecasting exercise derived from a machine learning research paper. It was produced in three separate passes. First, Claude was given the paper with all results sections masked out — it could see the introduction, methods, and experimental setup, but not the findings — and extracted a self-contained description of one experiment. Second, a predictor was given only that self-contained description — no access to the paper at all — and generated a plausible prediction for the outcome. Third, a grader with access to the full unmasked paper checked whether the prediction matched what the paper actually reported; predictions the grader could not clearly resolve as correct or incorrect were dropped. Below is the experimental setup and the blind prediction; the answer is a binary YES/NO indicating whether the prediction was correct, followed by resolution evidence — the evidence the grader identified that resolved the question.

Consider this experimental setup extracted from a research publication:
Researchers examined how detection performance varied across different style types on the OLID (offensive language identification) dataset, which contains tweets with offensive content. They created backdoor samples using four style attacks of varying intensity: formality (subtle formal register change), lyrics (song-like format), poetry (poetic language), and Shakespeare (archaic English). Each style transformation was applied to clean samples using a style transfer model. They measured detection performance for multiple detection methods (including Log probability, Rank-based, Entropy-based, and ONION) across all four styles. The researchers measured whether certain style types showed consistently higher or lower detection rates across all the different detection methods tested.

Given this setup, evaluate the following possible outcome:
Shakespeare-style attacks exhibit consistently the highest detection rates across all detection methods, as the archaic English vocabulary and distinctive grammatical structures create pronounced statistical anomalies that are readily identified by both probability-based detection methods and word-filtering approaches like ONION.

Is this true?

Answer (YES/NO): NO